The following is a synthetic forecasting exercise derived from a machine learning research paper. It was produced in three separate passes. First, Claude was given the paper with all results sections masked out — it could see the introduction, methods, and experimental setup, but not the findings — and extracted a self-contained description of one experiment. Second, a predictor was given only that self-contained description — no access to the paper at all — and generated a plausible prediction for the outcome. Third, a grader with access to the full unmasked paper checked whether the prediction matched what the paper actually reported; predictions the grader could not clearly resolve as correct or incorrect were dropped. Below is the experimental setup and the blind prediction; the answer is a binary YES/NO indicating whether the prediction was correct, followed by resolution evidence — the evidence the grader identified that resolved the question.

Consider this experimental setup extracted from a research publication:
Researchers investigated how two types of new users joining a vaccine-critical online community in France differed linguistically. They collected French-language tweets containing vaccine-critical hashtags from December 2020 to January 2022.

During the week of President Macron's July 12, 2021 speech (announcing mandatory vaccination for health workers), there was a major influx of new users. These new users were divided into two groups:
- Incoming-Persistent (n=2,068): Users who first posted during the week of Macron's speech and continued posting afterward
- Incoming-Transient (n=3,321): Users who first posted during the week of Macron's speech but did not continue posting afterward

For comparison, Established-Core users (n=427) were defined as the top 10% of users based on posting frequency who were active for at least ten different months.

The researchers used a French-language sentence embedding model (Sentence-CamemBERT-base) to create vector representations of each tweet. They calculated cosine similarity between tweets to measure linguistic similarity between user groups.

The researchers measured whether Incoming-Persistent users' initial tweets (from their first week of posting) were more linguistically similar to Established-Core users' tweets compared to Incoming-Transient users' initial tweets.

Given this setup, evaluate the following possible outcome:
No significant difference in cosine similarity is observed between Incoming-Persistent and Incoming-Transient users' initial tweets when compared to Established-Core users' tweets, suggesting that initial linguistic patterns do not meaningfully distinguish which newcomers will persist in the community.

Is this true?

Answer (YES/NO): NO